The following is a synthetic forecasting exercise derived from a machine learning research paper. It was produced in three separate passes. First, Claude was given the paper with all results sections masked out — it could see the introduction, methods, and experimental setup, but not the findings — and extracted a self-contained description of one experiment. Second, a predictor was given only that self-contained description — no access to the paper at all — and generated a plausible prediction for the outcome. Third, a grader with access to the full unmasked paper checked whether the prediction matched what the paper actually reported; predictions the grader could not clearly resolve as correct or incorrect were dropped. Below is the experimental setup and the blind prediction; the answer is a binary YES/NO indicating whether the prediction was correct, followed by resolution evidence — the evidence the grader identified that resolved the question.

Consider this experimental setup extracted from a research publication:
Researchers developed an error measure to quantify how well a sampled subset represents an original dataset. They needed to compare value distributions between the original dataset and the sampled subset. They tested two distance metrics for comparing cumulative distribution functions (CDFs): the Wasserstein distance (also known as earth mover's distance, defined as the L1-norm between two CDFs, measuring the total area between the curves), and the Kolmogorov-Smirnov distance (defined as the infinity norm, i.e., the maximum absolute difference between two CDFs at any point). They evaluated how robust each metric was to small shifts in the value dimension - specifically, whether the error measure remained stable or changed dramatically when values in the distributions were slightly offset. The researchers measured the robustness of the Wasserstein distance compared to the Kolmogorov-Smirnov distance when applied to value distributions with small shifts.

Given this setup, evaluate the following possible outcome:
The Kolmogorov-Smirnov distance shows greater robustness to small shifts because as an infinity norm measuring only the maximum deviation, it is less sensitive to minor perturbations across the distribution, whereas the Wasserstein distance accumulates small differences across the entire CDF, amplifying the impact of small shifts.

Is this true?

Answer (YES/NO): NO